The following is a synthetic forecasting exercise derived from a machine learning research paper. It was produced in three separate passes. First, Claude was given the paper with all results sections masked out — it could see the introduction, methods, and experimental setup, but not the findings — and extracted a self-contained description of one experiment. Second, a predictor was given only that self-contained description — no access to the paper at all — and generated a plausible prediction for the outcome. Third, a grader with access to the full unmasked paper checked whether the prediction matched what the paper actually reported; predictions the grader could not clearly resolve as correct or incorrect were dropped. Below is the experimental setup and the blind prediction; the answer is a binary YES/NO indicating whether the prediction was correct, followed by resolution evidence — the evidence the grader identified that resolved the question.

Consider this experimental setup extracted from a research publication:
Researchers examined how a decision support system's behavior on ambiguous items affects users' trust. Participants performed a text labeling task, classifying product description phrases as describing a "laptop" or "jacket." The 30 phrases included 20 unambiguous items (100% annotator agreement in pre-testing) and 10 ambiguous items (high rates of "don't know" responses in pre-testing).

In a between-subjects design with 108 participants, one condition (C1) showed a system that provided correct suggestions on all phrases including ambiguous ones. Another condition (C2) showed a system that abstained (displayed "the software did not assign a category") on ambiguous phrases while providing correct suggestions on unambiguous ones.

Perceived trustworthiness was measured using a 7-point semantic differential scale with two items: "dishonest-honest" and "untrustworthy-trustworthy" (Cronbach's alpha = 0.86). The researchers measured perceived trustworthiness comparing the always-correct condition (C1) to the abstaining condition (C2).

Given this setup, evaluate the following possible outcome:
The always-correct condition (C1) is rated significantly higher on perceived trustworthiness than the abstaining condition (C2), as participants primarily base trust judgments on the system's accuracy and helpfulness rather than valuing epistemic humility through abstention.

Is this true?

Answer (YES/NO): NO